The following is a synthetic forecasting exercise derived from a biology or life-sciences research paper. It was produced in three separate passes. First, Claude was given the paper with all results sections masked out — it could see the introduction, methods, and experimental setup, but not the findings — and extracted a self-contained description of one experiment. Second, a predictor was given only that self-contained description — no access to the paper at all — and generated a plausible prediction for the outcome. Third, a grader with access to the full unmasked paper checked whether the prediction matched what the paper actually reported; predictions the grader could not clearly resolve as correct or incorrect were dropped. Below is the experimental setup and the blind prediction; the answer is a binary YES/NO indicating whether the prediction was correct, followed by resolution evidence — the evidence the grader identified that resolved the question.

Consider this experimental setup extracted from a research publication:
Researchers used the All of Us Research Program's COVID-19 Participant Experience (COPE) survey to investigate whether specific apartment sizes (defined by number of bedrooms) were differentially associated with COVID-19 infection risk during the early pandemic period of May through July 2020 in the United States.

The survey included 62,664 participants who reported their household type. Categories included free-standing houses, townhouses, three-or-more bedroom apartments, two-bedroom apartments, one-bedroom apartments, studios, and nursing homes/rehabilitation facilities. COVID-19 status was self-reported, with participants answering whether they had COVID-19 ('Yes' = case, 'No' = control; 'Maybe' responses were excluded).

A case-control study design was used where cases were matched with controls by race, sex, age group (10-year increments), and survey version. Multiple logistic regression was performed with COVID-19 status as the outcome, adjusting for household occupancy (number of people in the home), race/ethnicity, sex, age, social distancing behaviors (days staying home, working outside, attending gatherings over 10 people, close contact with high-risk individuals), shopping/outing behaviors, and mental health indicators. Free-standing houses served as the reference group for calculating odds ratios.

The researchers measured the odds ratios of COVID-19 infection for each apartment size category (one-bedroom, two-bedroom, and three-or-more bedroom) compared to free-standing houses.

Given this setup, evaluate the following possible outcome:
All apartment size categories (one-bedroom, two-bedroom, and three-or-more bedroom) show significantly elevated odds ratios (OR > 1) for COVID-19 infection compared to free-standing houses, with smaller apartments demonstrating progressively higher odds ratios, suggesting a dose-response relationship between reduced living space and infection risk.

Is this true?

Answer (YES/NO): NO